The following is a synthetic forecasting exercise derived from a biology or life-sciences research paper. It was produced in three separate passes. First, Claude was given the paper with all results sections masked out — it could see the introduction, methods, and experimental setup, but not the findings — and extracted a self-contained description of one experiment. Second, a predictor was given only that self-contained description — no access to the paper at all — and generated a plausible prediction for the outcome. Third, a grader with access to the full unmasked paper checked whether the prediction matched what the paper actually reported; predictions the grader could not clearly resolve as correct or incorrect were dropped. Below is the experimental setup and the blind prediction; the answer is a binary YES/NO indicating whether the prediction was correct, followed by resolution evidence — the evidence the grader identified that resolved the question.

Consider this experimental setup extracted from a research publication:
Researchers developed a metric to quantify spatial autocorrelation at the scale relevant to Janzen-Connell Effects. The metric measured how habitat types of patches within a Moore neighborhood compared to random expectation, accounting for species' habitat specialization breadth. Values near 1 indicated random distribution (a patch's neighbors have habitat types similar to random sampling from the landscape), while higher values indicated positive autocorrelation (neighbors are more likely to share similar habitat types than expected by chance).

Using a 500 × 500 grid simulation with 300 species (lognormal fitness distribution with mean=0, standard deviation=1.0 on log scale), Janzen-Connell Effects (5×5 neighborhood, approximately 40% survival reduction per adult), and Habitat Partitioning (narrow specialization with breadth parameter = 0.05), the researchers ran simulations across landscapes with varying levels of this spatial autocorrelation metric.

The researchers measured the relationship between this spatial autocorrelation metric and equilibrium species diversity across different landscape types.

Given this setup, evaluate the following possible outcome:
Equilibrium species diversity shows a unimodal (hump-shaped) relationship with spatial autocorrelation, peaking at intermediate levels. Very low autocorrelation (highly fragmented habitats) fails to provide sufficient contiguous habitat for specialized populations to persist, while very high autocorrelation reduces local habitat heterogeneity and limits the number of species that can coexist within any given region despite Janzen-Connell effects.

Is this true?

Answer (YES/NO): NO